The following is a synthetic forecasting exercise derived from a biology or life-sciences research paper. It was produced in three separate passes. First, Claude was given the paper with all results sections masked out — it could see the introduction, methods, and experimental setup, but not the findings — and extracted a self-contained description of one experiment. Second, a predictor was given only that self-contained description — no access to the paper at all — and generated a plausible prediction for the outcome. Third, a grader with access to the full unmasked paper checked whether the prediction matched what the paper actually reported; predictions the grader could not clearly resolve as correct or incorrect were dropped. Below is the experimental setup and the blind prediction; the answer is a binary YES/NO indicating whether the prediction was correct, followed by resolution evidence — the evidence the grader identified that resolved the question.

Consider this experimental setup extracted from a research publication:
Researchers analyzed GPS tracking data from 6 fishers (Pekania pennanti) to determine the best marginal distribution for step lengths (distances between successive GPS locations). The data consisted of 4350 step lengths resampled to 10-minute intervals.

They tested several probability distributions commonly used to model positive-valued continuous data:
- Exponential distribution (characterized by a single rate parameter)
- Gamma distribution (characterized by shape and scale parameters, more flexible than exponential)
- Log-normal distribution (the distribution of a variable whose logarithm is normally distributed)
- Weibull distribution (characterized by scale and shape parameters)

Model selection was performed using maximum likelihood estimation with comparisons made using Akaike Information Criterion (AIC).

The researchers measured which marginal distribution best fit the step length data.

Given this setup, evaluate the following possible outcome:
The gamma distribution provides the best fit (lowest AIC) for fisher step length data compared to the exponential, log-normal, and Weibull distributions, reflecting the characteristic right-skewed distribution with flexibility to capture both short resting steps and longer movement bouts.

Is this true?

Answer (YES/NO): NO